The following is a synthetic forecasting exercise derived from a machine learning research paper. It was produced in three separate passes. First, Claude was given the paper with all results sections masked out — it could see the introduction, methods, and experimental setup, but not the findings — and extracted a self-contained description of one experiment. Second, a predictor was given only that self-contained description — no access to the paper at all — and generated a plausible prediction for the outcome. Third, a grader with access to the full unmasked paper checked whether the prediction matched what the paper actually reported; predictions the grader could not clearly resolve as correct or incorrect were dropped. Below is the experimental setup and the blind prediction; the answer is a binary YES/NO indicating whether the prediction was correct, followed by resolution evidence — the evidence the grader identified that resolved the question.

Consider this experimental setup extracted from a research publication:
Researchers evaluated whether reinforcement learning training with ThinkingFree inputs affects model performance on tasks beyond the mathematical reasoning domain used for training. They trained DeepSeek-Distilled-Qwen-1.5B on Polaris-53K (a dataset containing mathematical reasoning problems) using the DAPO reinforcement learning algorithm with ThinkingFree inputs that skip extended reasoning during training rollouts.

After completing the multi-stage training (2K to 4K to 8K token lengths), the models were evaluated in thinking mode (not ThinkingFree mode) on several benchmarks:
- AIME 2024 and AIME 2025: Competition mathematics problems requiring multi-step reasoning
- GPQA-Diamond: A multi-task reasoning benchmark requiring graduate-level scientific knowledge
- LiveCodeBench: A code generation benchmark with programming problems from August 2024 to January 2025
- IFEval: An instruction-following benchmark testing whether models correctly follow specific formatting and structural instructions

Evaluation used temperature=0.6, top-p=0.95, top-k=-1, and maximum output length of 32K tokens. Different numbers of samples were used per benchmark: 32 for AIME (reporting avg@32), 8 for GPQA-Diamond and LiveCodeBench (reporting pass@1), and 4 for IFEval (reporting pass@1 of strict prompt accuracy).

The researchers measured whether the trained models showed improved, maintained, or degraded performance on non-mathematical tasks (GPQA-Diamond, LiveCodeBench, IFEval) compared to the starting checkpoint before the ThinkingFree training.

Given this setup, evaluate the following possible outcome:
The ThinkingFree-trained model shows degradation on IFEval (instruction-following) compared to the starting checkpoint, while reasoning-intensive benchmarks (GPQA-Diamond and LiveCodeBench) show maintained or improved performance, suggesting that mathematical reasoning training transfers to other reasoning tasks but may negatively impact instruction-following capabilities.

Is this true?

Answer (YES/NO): NO